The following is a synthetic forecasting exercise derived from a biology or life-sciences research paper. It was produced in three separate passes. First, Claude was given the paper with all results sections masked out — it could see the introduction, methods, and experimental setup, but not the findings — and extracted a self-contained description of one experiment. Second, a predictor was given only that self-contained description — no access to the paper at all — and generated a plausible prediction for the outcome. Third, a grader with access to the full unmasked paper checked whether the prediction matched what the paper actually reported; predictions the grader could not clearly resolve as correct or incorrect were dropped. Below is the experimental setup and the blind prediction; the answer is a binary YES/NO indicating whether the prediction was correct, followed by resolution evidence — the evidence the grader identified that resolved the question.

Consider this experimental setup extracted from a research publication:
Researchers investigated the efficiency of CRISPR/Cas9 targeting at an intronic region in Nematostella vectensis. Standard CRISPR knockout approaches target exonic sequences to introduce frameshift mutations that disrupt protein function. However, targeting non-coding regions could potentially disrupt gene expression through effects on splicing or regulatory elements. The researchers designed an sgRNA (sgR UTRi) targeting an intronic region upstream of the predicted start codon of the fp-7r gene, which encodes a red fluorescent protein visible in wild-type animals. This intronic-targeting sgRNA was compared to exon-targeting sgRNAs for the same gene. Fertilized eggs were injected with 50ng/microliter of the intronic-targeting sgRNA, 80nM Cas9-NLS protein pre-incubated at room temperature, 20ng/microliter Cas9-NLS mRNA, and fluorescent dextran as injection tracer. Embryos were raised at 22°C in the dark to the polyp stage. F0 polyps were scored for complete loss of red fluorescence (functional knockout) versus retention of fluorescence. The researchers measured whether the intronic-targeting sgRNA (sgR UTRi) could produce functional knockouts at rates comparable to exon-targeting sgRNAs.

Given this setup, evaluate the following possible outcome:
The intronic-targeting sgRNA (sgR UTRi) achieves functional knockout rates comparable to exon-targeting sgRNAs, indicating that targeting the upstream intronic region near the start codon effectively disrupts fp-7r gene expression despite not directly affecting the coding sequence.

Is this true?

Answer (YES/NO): NO